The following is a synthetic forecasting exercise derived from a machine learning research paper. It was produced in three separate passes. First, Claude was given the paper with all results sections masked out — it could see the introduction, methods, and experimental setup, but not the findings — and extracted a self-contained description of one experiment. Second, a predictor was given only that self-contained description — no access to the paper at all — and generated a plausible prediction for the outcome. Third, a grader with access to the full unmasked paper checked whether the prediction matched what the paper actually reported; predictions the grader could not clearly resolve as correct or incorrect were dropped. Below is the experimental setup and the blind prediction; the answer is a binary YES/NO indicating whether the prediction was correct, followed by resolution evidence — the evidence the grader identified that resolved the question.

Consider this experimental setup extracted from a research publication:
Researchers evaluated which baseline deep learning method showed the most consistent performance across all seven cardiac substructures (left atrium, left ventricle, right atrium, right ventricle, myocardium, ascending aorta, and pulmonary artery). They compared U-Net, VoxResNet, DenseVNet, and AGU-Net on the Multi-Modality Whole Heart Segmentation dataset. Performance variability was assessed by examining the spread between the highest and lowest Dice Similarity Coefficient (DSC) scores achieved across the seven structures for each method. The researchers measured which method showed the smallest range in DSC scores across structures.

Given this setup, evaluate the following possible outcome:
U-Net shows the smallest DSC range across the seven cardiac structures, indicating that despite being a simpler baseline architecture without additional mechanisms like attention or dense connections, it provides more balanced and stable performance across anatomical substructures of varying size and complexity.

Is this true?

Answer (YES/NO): NO